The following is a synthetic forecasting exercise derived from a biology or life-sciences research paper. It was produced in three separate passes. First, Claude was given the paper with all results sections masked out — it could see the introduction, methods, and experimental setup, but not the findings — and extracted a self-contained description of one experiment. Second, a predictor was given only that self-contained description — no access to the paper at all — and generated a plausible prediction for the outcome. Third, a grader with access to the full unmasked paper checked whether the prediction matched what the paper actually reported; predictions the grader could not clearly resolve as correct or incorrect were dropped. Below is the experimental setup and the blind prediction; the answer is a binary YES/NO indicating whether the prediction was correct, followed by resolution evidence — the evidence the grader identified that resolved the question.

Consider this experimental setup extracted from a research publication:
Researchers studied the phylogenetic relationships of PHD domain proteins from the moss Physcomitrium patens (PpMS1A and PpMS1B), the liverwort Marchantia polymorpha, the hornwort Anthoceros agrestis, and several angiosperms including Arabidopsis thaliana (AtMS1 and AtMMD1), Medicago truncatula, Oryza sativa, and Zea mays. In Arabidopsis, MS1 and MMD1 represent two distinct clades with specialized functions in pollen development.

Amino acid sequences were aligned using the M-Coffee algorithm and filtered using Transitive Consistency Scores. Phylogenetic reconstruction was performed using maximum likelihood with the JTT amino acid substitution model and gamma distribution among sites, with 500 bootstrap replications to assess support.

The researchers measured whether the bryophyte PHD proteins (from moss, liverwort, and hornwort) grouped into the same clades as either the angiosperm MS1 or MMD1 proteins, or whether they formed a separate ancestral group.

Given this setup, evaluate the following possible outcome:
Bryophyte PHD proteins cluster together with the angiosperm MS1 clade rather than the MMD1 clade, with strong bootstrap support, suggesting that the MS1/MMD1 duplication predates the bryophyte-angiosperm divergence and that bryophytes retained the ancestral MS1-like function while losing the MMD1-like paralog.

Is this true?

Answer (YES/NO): NO